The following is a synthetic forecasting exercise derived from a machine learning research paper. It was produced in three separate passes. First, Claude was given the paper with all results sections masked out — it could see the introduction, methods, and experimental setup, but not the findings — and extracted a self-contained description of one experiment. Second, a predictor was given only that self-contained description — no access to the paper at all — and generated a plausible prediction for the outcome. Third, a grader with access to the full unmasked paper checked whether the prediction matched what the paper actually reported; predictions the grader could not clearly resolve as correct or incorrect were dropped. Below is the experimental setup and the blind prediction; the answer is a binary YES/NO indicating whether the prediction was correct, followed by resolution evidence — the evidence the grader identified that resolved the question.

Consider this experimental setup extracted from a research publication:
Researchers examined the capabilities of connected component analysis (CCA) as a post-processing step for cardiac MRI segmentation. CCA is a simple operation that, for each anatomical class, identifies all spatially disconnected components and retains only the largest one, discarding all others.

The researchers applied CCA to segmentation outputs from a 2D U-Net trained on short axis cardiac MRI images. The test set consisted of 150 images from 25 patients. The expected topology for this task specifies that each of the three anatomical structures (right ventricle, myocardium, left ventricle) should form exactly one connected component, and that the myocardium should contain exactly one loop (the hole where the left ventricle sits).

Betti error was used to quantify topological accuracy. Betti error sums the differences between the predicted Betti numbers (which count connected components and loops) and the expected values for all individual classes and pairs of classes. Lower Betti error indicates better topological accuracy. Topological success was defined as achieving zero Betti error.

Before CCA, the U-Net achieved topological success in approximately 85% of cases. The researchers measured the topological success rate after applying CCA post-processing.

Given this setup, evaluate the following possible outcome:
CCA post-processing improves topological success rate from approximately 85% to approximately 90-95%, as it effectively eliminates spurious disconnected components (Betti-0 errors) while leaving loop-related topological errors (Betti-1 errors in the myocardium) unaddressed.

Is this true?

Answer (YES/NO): YES